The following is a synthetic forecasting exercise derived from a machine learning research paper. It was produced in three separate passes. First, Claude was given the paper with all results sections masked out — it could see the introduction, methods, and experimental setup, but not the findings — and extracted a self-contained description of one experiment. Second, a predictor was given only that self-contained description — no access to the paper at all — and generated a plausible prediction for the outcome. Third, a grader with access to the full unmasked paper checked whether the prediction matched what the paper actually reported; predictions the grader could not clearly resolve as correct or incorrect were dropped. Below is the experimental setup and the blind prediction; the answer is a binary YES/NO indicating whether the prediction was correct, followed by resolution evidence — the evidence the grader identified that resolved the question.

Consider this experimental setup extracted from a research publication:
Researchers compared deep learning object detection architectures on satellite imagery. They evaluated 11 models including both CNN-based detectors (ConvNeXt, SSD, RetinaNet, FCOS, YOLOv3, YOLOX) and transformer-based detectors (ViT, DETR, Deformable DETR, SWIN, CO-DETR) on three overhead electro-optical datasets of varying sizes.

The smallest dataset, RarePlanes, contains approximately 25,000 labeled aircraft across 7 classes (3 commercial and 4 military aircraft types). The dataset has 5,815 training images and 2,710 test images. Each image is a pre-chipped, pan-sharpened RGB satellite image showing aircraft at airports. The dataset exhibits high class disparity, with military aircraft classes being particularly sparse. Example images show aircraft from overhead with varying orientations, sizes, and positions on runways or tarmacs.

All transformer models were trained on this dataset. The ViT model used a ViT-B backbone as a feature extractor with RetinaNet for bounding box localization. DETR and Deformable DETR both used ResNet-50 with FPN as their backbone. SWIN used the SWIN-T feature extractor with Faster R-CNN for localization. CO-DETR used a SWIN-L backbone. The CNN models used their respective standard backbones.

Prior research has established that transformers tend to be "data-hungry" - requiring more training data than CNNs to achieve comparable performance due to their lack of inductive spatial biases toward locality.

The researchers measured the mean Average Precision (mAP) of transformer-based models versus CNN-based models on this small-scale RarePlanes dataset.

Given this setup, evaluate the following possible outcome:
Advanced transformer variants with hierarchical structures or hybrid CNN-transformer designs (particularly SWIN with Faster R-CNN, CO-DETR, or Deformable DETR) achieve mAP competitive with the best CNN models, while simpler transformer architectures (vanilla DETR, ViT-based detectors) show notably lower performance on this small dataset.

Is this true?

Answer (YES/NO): YES